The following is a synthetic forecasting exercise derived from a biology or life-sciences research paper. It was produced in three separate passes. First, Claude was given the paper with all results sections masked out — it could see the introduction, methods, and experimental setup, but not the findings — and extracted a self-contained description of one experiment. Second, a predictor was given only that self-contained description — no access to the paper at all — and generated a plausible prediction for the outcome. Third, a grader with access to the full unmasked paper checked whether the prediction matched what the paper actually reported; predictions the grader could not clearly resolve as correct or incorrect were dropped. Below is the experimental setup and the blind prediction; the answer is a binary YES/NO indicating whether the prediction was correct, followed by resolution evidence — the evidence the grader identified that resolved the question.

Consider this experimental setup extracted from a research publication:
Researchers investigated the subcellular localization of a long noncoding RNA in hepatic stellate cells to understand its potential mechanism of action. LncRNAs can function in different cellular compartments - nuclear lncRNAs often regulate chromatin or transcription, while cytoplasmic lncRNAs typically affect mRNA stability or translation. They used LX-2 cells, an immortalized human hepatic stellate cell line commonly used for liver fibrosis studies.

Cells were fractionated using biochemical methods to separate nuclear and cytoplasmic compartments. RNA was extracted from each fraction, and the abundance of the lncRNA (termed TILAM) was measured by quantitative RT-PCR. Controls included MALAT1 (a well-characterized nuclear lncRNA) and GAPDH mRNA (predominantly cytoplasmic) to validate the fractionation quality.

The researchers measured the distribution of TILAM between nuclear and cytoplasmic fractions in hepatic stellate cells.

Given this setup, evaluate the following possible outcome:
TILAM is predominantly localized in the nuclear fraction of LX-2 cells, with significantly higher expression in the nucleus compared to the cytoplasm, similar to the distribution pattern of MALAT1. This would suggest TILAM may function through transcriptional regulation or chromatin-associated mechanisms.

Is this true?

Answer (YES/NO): NO